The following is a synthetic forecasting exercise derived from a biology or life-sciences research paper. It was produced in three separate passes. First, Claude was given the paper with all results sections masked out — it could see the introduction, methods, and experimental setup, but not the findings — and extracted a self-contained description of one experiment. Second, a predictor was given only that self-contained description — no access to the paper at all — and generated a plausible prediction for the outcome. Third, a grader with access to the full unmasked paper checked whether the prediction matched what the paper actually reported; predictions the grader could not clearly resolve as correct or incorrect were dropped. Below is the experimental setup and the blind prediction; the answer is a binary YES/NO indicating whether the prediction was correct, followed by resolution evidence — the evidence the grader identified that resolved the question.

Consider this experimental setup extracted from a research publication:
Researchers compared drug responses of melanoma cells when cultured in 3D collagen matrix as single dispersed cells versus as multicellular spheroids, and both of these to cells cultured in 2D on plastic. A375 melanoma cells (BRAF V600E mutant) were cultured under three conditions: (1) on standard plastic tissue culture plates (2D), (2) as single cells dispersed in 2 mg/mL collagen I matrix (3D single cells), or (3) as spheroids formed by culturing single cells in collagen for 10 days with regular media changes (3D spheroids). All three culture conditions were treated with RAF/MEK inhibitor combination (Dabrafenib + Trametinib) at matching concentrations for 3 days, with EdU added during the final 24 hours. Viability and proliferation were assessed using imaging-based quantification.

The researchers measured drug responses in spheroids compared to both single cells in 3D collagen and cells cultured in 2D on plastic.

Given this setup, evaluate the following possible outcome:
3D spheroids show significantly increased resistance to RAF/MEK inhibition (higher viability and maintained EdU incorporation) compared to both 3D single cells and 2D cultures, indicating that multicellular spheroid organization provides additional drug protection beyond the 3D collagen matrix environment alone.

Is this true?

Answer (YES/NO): NO